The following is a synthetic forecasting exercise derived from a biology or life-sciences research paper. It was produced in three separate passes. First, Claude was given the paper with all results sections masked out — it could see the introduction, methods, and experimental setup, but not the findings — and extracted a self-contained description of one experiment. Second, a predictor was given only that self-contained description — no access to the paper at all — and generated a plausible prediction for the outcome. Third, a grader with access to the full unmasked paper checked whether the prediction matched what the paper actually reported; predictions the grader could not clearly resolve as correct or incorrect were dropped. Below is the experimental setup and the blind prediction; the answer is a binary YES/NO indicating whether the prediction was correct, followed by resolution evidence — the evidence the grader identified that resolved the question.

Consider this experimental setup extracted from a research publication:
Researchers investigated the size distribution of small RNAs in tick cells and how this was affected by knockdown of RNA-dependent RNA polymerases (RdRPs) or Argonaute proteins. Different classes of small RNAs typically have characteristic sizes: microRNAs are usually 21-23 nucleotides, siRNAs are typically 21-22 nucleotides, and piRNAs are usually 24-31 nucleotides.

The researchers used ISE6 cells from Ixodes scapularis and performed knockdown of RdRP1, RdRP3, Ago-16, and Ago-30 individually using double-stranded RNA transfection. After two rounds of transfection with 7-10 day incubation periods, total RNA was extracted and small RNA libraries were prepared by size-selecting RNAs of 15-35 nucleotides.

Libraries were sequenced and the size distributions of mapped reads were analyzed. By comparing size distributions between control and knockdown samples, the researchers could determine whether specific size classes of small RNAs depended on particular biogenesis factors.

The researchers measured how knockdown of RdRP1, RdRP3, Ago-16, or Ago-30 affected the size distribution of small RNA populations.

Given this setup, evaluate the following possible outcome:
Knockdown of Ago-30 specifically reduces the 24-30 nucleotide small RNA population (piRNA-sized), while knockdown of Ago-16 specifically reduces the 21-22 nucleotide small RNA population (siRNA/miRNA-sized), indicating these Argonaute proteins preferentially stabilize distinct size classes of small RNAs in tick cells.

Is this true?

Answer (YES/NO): NO